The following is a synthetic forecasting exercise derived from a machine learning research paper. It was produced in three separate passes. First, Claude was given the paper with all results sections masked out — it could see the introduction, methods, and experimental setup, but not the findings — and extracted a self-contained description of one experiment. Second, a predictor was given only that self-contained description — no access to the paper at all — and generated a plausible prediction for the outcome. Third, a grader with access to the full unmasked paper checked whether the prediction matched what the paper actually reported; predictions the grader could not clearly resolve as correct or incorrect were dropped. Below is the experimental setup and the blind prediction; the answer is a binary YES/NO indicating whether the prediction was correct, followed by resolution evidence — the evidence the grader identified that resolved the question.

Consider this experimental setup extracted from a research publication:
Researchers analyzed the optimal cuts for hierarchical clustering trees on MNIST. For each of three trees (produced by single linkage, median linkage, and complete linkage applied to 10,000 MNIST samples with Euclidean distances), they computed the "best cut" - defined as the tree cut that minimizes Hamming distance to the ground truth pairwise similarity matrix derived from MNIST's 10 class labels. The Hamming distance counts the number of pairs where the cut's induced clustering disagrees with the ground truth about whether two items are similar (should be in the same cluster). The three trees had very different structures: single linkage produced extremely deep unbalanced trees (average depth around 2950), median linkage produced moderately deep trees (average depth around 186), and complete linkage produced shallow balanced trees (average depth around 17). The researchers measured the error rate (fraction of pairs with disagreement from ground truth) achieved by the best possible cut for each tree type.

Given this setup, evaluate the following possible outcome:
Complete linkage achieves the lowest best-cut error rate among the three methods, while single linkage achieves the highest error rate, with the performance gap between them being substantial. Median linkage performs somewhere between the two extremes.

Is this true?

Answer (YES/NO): NO